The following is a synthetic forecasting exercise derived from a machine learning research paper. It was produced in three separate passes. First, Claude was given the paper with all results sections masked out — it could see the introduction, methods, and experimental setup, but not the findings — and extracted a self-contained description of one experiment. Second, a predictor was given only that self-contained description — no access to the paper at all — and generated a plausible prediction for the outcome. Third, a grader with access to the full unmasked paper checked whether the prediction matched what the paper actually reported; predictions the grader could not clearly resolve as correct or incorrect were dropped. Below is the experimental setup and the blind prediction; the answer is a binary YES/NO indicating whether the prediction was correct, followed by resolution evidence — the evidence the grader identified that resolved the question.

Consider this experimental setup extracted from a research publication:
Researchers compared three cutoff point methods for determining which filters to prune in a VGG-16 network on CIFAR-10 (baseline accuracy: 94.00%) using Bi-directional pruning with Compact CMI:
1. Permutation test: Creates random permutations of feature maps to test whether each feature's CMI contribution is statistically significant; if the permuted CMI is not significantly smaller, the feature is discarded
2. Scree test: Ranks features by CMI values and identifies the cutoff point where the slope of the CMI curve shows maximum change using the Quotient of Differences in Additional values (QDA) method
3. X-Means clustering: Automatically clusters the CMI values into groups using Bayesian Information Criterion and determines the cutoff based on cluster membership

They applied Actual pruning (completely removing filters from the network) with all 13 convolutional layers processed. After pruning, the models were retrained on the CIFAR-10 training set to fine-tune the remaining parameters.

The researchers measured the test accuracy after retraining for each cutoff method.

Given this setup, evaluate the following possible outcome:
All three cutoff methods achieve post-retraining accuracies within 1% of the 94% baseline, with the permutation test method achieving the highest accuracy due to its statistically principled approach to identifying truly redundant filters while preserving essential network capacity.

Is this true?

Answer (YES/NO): NO